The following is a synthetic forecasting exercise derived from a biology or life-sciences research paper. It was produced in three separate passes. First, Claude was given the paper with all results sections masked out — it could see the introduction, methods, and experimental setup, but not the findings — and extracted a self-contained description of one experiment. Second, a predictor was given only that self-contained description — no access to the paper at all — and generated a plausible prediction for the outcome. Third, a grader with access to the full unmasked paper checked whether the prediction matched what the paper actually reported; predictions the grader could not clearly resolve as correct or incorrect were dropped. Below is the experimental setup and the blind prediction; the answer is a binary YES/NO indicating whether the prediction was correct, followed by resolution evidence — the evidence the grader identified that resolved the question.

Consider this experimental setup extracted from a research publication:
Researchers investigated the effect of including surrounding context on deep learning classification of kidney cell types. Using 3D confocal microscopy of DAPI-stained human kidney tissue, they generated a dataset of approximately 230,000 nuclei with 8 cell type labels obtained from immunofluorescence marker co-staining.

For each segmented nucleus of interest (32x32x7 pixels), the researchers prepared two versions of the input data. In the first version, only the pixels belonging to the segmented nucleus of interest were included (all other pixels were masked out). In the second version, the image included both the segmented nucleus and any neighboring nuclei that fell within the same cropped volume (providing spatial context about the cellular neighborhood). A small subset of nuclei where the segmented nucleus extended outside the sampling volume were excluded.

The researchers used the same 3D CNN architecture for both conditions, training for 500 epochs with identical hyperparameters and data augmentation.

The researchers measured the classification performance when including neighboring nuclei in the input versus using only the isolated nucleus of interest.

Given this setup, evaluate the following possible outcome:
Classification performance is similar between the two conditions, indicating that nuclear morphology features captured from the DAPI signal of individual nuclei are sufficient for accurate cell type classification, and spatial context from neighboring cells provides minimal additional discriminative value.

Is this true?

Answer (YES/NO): NO